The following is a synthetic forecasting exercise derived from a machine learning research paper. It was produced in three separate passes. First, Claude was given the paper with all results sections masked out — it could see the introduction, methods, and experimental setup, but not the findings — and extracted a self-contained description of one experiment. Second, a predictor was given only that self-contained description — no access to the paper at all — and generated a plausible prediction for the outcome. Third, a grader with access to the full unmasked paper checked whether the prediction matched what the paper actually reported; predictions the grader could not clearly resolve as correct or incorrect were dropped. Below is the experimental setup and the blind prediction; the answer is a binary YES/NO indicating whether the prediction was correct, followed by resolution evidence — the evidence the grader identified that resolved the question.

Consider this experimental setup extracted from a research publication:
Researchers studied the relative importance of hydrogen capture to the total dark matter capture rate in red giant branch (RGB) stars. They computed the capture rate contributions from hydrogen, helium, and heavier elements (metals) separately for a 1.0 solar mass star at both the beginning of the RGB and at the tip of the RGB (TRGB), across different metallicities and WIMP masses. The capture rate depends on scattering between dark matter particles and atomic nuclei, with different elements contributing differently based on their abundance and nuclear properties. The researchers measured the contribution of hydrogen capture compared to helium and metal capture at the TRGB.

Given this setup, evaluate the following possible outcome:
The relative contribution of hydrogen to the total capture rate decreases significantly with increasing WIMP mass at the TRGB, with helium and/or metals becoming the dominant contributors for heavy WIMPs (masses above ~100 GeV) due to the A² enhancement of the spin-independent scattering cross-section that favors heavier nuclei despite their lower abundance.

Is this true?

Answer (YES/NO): NO